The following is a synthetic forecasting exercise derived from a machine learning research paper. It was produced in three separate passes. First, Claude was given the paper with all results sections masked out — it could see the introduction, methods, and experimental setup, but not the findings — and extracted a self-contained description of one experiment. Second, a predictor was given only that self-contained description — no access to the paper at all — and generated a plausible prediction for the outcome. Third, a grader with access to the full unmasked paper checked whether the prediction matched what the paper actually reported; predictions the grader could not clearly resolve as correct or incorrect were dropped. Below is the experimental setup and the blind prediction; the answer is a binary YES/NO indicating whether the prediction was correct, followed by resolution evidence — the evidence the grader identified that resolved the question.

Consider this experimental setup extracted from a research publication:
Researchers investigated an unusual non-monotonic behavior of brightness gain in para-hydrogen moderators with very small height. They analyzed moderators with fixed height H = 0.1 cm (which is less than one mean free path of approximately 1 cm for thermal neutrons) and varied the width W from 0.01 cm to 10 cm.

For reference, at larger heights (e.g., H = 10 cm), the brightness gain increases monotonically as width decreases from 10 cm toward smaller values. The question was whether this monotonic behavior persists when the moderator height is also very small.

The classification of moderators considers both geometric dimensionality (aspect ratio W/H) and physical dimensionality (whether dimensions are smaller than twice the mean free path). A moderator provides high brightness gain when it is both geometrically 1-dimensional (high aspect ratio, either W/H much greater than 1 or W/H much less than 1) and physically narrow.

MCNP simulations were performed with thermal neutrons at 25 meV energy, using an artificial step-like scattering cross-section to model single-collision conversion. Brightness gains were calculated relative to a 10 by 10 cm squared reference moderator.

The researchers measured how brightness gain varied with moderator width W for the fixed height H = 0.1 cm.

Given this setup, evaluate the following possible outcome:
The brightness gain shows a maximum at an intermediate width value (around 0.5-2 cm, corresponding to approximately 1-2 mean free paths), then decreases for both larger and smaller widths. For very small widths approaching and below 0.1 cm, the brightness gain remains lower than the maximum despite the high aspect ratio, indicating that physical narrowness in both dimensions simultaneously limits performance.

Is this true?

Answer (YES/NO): NO